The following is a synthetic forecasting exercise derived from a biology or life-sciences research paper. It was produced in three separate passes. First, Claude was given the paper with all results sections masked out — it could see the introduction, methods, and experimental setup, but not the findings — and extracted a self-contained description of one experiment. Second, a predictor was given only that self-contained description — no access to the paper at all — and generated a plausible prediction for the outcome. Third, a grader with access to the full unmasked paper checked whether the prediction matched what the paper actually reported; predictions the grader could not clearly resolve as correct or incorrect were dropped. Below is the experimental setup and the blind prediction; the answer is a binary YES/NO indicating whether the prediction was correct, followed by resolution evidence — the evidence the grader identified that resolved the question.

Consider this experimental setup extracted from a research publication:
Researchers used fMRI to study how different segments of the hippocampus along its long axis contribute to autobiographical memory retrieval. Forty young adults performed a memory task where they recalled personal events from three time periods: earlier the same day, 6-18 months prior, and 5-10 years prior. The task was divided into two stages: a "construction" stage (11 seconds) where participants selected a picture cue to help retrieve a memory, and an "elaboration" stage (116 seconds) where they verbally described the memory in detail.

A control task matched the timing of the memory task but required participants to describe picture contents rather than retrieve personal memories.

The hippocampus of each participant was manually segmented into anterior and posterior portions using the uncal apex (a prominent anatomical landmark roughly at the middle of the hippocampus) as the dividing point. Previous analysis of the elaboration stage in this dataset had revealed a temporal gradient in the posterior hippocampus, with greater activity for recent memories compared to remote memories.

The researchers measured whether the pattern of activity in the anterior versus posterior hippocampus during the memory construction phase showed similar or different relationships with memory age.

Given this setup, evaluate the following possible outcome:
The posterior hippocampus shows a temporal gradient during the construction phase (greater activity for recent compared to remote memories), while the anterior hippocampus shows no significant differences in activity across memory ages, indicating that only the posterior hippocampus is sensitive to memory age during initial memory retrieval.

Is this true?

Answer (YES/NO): NO